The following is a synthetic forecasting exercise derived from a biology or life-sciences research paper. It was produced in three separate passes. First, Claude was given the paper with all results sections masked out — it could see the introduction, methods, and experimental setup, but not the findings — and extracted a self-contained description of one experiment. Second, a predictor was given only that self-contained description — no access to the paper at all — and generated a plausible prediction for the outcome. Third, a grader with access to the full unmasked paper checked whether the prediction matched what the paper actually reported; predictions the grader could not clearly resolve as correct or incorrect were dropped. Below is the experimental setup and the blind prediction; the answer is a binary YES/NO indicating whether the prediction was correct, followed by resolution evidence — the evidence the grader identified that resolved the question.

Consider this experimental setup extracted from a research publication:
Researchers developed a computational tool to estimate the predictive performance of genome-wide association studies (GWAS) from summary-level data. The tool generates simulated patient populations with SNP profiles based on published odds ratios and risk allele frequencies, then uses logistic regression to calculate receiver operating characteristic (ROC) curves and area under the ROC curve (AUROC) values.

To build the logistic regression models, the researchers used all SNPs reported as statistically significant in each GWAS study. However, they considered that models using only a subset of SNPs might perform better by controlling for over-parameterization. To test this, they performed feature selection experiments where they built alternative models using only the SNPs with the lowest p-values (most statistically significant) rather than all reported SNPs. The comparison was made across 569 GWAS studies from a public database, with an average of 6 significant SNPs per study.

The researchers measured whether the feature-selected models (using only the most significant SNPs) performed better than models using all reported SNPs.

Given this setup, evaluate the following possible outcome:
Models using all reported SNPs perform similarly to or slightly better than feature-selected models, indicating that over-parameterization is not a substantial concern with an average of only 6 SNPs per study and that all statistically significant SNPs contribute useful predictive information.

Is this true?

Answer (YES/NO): YES